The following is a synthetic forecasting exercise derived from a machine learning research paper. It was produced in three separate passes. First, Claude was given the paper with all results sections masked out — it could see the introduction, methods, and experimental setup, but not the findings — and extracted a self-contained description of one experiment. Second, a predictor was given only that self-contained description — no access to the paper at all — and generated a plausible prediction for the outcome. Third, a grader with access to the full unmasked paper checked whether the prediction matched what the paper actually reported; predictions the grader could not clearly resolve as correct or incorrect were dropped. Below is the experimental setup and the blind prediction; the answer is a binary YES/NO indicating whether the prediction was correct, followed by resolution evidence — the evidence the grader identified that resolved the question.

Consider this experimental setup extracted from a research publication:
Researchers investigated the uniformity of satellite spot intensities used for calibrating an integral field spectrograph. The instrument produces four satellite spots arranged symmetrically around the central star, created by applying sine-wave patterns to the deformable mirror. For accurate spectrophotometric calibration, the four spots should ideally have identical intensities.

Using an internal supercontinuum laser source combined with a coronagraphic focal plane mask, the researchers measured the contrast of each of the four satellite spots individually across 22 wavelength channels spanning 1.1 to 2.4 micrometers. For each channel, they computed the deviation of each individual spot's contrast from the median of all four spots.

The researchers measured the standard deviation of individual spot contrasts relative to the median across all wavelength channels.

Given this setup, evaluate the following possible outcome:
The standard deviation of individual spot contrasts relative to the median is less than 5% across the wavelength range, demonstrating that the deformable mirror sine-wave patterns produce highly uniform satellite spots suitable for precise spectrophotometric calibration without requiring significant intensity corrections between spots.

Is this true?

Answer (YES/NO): NO